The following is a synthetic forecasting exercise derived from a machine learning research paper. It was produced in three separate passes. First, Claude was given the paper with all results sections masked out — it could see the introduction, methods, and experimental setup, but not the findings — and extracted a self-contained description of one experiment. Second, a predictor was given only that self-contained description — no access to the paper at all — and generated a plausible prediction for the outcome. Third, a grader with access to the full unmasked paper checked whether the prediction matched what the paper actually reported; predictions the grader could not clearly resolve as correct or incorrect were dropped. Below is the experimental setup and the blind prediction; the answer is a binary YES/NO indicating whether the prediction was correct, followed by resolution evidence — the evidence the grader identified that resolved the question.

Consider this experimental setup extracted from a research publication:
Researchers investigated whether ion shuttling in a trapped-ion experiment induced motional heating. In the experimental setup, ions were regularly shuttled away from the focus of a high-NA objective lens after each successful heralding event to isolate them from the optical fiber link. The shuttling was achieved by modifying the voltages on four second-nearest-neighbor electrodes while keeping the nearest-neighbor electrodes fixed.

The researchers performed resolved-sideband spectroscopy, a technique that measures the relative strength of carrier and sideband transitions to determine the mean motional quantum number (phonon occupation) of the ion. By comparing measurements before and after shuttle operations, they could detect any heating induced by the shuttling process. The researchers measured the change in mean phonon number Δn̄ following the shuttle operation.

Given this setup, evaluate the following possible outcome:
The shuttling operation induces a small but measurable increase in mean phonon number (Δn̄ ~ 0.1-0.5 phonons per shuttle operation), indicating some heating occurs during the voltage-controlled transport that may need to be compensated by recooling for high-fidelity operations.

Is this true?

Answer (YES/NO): NO